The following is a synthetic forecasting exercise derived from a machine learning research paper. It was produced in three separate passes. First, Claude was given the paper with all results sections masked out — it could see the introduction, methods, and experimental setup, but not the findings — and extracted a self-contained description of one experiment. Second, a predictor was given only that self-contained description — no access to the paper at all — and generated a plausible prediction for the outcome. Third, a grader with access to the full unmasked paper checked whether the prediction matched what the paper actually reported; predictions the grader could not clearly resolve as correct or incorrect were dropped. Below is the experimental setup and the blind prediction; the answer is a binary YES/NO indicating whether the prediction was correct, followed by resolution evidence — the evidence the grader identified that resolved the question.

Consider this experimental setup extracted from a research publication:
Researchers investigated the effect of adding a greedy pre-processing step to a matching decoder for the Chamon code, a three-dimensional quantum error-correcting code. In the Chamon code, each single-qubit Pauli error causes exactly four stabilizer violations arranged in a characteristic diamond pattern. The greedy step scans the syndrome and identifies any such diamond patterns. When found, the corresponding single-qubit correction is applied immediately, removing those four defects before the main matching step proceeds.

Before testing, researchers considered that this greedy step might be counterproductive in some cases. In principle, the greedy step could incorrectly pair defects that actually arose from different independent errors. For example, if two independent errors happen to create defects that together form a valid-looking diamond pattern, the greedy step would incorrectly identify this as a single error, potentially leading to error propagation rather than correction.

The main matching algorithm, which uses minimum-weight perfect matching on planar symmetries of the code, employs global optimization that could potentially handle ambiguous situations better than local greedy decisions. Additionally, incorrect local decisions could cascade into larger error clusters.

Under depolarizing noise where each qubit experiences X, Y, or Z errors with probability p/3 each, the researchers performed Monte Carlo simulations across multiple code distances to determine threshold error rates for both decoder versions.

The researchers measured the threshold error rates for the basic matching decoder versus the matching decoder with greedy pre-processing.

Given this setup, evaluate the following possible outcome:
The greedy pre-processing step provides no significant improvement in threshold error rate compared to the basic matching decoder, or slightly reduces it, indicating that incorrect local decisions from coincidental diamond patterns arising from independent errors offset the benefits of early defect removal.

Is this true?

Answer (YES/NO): NO